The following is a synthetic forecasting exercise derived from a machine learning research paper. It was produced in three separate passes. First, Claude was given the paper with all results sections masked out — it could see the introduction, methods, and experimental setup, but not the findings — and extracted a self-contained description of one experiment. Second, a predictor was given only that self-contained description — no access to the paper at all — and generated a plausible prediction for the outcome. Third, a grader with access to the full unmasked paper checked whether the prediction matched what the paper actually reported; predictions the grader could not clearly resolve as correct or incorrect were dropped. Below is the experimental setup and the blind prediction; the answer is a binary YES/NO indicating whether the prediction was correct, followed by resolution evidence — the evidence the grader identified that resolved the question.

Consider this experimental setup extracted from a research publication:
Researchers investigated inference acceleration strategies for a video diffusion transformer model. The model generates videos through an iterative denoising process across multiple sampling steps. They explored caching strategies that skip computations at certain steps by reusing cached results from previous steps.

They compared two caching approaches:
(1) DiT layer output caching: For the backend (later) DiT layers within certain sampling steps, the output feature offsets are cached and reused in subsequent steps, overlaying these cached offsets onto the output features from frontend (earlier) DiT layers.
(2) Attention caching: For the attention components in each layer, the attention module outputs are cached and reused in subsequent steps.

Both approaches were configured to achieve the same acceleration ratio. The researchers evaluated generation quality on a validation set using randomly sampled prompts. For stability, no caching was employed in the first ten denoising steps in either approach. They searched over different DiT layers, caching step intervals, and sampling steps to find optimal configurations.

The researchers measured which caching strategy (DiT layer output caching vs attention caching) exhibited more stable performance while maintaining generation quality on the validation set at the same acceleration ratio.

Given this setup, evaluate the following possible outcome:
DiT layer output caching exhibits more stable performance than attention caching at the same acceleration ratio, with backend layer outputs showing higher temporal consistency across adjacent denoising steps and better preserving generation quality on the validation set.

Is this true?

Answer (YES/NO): YES